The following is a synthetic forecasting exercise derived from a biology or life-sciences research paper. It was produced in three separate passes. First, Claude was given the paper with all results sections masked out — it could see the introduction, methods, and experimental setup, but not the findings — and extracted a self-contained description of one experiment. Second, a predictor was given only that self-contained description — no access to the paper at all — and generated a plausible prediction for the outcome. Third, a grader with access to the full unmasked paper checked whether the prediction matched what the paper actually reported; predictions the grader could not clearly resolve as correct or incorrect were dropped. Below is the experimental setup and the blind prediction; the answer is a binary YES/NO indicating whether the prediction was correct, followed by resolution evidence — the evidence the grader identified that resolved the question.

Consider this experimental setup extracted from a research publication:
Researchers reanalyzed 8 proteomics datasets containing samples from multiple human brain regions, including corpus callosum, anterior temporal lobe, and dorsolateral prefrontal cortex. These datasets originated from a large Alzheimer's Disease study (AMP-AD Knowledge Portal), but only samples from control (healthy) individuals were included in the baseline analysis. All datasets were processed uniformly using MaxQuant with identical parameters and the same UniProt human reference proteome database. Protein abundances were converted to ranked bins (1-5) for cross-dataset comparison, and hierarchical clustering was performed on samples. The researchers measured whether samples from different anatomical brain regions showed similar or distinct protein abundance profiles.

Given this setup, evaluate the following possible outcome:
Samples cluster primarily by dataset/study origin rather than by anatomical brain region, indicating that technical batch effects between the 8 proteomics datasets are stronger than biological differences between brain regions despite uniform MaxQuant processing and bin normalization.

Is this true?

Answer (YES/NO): NO